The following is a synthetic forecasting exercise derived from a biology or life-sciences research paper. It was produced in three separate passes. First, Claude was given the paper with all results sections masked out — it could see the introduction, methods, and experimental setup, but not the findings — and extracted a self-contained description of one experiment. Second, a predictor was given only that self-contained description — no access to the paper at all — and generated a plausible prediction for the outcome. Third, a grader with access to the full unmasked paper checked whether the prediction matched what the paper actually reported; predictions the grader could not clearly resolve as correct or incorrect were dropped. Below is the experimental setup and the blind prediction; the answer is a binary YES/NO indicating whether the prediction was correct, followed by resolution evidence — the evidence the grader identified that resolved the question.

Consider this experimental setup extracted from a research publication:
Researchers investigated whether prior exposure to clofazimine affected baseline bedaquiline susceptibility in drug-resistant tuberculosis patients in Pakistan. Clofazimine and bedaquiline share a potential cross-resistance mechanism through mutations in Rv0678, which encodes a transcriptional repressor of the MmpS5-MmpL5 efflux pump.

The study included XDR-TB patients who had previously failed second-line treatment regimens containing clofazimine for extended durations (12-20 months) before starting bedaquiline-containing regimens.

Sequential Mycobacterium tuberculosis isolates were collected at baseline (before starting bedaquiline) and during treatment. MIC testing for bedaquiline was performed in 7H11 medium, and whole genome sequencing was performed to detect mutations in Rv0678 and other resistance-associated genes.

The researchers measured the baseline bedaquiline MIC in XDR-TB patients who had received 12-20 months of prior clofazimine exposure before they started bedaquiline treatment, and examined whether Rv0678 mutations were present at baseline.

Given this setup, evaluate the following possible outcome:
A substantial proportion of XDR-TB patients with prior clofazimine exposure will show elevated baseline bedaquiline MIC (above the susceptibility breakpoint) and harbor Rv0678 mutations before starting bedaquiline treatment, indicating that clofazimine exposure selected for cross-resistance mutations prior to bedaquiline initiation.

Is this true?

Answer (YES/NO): NO